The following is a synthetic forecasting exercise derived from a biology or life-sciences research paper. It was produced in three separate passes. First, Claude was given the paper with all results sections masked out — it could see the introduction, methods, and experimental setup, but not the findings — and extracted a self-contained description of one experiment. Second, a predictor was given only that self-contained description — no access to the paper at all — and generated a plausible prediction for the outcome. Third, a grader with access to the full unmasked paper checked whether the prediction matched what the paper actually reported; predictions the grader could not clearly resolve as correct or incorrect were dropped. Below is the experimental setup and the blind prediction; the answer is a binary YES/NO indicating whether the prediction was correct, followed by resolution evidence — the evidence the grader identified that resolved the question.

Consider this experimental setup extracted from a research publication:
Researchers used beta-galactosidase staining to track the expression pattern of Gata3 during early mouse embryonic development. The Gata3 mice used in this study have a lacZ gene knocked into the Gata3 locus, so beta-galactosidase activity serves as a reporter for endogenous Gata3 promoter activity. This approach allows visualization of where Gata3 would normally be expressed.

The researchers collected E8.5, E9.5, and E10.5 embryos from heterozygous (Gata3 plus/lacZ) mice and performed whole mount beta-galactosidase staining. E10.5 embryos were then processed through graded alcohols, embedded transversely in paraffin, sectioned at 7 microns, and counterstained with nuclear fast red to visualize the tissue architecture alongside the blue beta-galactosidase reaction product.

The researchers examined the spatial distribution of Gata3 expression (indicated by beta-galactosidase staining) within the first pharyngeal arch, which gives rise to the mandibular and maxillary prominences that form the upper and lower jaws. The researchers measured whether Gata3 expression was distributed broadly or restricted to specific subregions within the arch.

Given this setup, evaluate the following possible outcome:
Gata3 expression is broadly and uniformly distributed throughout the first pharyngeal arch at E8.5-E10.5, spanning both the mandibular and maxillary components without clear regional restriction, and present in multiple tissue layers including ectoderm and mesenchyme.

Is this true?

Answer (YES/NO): NO